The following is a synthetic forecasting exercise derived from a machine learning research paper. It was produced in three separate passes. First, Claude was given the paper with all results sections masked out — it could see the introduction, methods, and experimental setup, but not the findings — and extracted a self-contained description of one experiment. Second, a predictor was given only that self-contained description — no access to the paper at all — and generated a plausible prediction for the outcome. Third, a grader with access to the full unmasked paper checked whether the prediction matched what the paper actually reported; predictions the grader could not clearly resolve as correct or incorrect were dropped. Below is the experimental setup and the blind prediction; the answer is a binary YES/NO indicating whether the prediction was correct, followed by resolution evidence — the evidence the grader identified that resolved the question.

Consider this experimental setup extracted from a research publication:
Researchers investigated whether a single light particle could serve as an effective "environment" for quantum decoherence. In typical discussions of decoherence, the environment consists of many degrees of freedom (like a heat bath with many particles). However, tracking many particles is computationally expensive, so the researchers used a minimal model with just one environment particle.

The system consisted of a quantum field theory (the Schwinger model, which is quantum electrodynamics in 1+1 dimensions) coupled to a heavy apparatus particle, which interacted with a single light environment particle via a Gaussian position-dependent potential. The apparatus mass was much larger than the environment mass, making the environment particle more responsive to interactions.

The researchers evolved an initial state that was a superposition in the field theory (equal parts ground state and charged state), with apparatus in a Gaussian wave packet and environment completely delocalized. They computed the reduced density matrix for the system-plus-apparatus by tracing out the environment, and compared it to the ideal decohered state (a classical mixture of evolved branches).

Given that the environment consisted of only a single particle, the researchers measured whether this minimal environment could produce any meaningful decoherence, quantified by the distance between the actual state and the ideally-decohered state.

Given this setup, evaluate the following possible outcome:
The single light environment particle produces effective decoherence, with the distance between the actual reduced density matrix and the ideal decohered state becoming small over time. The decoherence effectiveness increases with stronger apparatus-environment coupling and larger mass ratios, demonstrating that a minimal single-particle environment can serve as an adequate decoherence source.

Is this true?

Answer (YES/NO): NO